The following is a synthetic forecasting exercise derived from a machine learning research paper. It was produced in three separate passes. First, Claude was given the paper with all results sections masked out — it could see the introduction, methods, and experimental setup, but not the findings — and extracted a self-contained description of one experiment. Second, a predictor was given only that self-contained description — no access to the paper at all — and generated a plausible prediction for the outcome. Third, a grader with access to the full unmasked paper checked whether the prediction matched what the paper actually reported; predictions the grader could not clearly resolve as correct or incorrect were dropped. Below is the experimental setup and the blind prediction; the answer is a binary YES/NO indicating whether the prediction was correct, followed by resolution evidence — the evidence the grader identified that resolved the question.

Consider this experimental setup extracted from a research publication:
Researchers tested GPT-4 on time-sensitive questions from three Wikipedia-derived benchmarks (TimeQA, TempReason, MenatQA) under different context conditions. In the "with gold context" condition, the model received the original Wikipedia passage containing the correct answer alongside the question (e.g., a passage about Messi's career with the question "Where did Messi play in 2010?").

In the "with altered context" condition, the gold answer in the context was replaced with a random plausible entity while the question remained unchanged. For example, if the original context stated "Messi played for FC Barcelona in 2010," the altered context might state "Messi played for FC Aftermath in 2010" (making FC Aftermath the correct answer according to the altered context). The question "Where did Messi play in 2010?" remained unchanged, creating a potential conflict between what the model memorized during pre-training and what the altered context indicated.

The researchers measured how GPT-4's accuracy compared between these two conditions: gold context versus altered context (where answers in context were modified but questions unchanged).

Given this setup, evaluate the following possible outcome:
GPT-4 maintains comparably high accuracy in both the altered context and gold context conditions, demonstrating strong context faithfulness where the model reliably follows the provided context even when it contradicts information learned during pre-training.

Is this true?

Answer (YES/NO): NO